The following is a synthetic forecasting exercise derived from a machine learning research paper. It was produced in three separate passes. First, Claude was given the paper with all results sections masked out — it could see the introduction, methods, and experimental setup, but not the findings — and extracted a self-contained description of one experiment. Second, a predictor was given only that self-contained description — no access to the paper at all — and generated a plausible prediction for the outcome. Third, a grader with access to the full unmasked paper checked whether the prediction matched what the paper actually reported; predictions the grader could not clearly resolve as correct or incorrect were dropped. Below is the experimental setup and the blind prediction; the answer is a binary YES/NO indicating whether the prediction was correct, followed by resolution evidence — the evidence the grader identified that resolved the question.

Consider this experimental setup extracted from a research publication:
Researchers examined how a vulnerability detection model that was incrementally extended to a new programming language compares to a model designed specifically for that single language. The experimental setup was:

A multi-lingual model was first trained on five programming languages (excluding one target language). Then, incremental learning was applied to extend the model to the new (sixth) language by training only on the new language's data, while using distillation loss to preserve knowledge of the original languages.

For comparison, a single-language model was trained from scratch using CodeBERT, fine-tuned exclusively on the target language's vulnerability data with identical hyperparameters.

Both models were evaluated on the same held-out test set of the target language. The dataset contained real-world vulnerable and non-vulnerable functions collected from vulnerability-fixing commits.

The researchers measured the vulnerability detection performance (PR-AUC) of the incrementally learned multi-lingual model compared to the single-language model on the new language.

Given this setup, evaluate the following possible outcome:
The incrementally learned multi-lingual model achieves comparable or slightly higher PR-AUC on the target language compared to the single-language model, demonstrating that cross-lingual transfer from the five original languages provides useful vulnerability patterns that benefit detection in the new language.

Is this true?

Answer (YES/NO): NO